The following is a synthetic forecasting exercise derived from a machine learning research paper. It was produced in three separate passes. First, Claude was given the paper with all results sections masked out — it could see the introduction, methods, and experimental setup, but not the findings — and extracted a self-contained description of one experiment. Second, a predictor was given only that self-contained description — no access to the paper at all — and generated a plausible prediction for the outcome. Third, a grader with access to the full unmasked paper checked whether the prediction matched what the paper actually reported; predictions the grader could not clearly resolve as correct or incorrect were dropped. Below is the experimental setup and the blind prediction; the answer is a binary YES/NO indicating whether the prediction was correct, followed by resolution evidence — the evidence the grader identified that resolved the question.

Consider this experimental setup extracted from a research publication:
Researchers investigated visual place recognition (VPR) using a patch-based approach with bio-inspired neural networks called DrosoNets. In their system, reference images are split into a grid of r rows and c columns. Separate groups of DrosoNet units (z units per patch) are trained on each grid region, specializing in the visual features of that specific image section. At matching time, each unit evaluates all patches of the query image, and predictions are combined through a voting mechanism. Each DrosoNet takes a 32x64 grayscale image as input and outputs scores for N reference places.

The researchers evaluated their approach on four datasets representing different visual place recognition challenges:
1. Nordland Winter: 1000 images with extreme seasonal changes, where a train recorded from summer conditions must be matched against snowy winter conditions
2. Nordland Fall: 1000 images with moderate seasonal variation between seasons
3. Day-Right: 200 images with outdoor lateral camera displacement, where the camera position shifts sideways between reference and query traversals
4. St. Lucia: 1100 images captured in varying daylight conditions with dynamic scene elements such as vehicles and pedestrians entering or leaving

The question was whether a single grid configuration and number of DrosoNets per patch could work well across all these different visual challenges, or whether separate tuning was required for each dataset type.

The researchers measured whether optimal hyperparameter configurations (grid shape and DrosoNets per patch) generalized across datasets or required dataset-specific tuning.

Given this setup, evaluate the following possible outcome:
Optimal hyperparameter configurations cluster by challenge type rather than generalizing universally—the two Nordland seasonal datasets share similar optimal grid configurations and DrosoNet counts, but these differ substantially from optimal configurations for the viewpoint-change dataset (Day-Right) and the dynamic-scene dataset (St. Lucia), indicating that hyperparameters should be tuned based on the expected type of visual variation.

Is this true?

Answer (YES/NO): NO